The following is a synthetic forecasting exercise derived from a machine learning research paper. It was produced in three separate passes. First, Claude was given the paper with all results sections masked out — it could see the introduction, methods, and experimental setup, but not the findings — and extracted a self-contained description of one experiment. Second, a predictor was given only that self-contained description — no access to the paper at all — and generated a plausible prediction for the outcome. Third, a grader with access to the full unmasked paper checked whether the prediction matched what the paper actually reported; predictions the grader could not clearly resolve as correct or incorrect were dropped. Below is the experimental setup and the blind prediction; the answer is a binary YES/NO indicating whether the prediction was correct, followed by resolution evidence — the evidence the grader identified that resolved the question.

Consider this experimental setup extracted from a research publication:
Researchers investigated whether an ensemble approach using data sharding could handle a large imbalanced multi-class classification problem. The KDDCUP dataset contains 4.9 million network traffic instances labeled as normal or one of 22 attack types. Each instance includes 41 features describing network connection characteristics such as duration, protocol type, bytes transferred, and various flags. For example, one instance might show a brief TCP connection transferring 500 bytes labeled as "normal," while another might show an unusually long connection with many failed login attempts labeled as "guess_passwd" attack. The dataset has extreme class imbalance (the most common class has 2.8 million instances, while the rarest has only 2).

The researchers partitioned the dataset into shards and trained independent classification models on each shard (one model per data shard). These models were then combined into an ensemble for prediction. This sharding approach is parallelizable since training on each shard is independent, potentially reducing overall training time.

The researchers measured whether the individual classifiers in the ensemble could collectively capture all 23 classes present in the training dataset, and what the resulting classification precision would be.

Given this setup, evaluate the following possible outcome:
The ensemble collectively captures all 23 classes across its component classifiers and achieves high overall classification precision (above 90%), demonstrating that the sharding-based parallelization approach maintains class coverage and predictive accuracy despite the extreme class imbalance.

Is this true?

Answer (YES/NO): NO